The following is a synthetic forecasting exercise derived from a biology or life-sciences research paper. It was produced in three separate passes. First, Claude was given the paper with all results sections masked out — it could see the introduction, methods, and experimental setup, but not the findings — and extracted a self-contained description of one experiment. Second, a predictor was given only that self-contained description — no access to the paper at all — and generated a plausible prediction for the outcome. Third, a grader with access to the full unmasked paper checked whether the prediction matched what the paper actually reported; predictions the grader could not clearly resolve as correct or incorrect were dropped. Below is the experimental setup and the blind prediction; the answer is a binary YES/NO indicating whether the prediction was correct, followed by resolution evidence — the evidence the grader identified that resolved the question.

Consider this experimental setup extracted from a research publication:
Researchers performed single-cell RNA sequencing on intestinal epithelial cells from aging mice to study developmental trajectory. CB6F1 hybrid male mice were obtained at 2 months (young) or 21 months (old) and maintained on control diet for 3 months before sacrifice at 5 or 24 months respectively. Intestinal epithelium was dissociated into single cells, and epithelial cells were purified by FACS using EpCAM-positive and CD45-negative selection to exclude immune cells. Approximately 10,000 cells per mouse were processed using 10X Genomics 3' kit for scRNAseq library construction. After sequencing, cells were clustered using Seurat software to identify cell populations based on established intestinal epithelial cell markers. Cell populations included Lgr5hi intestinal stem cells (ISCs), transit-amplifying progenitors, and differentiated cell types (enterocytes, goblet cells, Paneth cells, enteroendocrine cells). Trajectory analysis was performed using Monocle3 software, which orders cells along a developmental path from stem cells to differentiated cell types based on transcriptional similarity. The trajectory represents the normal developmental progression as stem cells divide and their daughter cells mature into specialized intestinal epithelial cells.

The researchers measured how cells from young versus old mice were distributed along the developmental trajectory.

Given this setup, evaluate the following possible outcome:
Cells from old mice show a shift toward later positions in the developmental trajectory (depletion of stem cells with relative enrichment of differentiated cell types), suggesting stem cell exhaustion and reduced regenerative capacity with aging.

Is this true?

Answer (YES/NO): NO